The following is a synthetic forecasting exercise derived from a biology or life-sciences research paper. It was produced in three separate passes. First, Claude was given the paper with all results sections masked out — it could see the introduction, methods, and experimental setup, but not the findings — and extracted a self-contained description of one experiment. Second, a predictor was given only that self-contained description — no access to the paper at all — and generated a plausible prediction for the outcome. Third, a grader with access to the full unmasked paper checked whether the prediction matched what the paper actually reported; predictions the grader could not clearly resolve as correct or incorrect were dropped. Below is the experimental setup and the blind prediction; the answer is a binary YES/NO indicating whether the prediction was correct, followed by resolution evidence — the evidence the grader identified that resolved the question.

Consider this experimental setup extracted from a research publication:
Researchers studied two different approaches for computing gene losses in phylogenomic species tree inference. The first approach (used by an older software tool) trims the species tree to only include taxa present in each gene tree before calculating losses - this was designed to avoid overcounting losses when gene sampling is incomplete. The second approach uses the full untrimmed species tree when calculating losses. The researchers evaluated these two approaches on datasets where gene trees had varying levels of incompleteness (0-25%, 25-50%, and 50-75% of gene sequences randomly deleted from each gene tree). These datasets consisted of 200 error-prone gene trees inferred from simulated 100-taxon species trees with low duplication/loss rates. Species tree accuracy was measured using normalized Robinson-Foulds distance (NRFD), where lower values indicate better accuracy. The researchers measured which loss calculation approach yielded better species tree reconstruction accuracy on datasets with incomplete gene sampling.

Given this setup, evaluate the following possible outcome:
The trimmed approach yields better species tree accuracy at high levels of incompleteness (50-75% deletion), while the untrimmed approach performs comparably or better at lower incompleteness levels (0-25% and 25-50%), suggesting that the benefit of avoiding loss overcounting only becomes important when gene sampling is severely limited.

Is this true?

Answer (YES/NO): NO